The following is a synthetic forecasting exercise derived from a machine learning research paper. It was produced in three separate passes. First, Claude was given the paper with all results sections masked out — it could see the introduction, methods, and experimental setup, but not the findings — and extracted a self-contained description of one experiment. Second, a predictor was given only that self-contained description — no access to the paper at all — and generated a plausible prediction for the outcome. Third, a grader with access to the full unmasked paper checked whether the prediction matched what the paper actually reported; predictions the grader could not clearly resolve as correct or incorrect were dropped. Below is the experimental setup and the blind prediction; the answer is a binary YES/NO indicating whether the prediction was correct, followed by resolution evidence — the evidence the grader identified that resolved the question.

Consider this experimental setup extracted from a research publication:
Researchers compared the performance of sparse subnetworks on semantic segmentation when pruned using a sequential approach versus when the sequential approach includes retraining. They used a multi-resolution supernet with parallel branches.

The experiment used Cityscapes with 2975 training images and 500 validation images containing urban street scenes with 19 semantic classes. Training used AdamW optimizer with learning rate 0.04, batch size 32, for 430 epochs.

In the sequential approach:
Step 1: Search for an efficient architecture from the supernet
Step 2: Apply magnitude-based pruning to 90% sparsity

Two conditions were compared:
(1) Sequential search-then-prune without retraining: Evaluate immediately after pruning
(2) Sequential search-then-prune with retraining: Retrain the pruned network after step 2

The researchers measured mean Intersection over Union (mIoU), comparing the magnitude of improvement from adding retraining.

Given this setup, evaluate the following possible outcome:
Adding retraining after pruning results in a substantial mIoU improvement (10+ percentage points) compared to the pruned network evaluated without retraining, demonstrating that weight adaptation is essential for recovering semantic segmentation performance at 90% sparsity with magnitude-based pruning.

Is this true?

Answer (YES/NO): NO